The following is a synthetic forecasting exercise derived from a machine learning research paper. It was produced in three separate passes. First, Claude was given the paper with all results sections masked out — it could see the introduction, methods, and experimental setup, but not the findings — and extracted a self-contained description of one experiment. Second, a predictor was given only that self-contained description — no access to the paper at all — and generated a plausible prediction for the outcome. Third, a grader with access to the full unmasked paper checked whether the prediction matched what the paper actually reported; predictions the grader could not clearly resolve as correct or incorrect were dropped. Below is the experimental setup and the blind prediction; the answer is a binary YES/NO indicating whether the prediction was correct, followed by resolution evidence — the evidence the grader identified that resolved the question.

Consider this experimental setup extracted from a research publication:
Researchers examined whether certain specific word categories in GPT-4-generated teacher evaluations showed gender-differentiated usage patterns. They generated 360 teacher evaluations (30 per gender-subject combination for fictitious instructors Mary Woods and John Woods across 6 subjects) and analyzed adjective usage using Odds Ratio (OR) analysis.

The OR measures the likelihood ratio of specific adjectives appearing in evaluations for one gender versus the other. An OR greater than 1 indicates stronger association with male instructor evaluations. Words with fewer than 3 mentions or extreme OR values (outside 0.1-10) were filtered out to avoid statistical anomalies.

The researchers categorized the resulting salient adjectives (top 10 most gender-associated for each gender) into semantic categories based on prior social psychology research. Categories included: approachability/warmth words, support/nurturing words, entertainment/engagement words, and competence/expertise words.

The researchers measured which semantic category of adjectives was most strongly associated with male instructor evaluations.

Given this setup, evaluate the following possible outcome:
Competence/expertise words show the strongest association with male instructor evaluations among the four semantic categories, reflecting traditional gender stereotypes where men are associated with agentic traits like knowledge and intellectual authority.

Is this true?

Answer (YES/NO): NO